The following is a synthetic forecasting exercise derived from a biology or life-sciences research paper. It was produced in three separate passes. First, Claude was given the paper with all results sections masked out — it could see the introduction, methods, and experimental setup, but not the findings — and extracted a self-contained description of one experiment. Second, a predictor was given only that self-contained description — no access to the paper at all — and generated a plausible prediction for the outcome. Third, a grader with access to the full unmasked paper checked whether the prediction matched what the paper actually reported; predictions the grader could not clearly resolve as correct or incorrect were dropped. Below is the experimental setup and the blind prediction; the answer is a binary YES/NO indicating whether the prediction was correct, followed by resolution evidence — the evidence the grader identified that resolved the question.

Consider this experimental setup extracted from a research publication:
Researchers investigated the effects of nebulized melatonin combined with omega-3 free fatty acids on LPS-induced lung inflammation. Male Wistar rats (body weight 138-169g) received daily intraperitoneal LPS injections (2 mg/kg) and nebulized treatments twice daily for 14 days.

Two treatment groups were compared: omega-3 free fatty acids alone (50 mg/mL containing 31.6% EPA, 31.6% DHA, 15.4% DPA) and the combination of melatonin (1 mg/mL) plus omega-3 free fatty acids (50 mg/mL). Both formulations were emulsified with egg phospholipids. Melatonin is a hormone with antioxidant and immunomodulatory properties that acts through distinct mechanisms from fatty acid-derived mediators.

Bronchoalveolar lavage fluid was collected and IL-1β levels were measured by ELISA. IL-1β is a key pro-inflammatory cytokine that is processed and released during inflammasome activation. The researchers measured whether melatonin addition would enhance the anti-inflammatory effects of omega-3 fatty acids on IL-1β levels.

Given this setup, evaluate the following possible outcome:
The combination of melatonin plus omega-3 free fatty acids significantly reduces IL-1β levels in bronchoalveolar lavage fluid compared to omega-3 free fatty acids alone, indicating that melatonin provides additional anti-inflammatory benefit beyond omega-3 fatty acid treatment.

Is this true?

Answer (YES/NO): NO